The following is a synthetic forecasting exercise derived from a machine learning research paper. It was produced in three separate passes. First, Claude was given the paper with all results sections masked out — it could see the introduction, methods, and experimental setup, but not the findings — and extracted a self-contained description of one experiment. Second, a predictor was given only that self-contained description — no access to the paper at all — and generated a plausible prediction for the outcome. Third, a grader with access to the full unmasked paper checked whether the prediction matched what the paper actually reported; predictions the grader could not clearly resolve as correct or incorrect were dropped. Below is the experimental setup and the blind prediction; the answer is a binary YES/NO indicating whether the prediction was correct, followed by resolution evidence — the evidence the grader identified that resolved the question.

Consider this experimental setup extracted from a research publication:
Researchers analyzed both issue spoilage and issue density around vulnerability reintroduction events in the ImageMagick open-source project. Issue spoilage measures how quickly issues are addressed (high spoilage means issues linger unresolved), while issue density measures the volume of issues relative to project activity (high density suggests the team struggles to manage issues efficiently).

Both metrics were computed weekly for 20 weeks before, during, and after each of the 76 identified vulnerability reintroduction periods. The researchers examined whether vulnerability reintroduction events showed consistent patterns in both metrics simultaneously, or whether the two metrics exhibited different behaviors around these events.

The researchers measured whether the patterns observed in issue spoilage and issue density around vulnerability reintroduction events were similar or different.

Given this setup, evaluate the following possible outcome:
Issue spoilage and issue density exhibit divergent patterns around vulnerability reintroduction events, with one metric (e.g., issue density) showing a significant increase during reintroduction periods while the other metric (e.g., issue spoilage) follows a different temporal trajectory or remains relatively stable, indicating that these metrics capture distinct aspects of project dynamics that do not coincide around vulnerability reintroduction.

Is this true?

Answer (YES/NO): YES